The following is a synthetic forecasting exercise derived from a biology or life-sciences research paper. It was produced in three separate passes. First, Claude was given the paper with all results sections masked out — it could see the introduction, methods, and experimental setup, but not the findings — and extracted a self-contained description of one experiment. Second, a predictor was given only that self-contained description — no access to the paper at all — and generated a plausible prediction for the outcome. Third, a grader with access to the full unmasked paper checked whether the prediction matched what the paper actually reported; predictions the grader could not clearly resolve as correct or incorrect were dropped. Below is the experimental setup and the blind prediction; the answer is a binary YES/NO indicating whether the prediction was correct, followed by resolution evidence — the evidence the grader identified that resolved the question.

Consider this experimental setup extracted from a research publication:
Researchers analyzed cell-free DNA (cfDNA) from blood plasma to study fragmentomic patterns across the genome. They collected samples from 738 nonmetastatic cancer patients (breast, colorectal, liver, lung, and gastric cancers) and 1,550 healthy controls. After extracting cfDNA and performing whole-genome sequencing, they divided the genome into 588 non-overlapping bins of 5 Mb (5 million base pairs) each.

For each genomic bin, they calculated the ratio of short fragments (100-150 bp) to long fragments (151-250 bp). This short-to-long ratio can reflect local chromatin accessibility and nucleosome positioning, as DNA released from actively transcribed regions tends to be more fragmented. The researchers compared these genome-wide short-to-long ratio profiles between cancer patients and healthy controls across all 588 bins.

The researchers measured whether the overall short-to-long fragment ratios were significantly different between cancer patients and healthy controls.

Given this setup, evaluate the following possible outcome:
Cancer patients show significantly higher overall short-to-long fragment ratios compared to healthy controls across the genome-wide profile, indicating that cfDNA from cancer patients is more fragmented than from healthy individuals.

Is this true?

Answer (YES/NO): YES